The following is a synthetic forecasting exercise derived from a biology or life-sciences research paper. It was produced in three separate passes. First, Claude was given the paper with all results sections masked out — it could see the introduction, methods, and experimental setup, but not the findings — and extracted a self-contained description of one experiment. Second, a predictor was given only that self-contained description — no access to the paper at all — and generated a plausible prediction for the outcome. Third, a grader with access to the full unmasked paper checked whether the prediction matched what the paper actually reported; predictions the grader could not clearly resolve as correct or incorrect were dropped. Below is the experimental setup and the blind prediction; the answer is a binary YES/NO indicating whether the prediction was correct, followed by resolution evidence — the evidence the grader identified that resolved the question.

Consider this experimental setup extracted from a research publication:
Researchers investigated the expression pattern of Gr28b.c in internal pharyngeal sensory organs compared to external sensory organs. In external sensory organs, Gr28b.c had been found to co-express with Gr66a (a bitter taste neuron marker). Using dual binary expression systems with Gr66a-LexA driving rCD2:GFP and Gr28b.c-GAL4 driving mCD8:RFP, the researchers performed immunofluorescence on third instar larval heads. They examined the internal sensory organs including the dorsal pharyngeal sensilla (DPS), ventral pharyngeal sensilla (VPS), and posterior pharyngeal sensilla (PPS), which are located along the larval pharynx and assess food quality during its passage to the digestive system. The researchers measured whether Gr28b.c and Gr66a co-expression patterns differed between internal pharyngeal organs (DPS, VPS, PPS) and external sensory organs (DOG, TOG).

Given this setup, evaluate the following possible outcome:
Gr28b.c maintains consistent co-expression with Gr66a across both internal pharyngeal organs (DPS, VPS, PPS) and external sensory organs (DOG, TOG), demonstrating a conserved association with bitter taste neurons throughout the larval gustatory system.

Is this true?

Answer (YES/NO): NO